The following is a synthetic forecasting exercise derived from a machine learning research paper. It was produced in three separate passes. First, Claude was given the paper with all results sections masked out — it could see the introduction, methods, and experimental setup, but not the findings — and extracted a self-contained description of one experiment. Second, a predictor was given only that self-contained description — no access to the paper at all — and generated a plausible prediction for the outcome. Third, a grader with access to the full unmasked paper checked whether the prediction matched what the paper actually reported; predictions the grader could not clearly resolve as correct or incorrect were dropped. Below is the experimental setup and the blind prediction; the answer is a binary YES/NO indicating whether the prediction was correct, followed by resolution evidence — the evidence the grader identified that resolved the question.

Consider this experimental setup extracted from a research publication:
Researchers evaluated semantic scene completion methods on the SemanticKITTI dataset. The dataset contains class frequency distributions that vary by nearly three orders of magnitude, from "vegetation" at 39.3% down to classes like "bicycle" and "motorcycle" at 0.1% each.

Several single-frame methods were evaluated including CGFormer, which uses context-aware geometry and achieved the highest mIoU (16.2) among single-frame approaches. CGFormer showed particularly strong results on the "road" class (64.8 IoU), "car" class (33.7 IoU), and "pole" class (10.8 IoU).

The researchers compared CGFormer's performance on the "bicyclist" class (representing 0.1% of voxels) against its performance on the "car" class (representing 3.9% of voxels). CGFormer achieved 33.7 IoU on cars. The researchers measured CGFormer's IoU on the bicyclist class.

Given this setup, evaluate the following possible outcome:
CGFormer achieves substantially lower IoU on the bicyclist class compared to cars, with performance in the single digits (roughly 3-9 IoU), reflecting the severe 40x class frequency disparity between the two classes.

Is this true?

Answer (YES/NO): NO